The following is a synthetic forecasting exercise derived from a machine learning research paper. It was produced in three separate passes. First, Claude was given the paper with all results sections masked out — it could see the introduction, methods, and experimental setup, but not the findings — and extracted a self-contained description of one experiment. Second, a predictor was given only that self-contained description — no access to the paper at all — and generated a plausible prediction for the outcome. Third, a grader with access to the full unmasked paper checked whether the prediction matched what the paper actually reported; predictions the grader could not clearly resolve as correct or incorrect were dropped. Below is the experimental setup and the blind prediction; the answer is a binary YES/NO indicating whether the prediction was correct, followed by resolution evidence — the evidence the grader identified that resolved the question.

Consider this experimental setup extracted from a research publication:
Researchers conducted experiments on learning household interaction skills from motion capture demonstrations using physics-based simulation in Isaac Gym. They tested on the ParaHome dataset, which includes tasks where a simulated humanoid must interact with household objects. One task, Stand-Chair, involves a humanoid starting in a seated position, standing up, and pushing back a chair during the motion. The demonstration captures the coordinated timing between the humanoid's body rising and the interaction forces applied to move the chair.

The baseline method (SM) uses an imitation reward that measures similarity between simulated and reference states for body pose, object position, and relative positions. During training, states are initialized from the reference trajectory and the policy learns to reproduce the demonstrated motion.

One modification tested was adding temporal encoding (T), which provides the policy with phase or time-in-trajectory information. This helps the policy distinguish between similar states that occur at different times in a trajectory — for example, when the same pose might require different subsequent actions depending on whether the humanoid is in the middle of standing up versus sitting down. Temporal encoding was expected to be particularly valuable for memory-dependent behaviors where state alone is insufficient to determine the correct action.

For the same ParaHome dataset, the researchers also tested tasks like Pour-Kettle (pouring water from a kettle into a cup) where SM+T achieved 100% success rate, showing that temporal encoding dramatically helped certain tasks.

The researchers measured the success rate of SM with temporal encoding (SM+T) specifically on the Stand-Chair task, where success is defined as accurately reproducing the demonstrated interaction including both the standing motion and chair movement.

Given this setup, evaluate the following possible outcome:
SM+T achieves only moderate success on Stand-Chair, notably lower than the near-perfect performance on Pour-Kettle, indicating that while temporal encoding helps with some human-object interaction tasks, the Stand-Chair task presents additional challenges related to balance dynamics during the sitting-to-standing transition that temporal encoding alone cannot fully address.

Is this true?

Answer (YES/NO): NO